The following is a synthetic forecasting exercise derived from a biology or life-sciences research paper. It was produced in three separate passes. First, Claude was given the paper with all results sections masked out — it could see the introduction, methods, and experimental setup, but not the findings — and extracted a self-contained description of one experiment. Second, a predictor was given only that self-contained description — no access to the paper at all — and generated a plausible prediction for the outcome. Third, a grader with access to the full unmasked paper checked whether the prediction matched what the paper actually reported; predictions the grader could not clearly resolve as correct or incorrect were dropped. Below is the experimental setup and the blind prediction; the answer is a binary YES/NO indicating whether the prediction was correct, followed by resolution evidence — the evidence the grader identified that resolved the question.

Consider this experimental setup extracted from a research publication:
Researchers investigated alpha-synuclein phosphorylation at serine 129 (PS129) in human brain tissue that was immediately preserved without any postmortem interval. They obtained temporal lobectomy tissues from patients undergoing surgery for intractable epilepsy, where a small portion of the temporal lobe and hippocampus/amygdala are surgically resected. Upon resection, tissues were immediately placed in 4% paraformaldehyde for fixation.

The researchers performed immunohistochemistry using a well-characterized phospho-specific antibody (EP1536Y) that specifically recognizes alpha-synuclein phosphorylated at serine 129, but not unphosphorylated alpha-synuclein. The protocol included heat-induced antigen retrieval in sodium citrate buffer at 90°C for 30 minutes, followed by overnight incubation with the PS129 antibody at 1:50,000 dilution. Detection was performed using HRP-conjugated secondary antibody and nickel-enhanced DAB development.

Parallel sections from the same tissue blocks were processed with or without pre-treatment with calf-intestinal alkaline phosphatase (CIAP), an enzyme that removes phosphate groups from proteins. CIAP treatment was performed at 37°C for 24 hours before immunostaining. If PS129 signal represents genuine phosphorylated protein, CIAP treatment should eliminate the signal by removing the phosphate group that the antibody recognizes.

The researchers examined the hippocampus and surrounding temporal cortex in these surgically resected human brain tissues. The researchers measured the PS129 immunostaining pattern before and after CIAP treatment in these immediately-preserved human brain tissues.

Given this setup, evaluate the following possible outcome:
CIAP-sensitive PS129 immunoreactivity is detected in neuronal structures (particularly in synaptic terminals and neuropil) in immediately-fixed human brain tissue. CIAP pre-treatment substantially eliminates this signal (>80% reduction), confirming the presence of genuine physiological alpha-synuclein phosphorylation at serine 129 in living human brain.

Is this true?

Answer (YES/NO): YES